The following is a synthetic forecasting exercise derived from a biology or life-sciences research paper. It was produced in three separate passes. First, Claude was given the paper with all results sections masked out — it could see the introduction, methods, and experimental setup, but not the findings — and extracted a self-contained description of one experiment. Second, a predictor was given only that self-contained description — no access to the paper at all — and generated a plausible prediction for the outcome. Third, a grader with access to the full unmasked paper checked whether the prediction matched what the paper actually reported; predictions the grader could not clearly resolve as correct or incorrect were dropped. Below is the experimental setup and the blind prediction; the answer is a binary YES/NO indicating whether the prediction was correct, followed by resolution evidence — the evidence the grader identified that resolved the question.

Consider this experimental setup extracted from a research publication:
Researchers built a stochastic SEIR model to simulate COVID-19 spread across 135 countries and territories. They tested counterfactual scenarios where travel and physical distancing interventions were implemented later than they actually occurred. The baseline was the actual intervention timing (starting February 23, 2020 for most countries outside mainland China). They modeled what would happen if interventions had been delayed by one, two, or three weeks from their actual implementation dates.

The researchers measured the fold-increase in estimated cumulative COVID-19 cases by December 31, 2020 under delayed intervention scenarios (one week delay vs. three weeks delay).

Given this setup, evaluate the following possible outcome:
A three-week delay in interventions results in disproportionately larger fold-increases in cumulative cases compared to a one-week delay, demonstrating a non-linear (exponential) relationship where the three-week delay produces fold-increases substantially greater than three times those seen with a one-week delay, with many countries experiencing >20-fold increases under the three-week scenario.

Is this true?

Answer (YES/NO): NO